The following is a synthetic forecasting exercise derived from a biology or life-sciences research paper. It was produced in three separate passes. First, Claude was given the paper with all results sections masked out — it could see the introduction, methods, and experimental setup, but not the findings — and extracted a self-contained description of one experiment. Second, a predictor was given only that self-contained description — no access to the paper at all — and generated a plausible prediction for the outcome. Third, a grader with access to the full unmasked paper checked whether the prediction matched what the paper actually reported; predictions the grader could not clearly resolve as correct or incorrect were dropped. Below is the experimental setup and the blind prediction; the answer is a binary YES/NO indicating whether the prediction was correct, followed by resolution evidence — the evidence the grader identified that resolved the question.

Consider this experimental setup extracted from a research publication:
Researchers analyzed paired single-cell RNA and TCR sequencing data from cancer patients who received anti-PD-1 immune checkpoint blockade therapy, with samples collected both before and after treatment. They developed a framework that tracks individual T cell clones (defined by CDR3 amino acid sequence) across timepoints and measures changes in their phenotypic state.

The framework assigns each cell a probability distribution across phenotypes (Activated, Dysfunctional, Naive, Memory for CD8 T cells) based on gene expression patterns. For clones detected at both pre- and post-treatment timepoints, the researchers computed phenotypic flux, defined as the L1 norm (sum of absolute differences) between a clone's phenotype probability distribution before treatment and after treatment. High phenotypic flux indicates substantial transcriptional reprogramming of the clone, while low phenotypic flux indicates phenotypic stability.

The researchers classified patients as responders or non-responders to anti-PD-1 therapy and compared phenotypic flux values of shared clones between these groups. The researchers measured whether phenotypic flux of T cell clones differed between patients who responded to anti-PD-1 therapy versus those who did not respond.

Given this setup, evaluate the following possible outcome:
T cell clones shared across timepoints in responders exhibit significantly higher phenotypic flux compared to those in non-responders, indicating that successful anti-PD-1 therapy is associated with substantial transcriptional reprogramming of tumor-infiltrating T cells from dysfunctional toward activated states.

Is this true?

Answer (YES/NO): NO